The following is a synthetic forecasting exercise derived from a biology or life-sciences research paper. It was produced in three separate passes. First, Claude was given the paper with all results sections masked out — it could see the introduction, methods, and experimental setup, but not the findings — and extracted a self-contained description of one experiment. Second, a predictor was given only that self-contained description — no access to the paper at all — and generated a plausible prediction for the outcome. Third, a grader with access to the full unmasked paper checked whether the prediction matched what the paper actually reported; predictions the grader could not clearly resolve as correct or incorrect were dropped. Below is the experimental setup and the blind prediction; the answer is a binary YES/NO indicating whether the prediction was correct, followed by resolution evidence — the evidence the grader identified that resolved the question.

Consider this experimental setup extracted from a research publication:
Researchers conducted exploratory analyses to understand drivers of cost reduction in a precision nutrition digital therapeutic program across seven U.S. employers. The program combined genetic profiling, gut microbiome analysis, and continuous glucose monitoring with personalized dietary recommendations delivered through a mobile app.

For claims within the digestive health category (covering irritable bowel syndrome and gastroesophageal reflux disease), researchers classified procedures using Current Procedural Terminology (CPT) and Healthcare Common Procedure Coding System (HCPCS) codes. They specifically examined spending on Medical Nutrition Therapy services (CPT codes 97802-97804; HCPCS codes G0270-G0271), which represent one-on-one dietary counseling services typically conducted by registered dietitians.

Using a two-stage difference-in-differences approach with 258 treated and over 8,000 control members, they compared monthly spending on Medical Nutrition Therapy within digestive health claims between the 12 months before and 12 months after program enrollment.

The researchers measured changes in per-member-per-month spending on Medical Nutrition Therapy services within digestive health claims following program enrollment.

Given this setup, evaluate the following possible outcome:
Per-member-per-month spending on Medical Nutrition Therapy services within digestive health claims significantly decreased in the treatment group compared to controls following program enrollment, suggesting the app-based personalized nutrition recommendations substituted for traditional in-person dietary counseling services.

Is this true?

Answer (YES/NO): YES